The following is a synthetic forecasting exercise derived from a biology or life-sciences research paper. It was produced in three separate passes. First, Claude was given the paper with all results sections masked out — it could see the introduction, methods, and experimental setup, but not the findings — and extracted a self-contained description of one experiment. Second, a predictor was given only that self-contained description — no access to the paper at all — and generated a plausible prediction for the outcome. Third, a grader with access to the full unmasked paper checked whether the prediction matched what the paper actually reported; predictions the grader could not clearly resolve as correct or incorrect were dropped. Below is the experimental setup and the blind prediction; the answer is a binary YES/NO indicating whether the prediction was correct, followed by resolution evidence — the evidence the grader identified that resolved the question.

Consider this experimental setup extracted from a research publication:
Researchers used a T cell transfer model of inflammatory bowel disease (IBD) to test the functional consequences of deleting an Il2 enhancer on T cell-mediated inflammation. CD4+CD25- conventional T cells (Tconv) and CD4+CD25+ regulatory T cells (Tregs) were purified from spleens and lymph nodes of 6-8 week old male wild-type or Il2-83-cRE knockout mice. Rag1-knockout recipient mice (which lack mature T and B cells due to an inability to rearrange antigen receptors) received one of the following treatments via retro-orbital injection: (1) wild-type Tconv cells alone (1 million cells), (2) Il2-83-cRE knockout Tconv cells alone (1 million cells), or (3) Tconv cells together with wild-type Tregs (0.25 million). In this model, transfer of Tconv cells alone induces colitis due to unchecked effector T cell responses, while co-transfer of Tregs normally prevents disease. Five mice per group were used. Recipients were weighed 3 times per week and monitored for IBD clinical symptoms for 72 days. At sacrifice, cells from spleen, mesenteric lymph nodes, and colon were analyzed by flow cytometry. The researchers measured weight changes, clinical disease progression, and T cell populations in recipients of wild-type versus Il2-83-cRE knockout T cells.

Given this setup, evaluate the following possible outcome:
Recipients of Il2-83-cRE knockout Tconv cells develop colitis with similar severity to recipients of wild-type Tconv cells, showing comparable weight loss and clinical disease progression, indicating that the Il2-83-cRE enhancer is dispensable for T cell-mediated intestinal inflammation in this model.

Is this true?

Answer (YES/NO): NO